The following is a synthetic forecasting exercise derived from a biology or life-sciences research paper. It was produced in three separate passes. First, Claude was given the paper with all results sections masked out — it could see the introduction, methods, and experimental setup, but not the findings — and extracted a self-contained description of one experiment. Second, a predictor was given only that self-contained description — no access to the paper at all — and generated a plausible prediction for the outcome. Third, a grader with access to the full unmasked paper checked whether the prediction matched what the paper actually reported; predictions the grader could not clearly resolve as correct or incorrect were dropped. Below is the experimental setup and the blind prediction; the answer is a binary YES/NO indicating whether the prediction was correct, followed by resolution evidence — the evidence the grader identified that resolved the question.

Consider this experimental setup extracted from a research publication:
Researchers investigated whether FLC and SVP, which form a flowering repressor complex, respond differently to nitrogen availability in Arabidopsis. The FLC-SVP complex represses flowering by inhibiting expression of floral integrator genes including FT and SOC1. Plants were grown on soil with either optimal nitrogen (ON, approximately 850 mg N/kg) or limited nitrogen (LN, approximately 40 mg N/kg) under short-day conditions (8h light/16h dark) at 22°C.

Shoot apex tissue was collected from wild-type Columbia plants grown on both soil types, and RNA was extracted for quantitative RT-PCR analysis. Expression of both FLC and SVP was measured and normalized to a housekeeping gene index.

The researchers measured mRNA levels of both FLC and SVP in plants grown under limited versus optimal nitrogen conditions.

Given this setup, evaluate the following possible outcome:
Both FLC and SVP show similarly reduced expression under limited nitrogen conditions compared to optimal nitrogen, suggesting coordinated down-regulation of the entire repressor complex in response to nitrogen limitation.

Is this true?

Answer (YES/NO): NO